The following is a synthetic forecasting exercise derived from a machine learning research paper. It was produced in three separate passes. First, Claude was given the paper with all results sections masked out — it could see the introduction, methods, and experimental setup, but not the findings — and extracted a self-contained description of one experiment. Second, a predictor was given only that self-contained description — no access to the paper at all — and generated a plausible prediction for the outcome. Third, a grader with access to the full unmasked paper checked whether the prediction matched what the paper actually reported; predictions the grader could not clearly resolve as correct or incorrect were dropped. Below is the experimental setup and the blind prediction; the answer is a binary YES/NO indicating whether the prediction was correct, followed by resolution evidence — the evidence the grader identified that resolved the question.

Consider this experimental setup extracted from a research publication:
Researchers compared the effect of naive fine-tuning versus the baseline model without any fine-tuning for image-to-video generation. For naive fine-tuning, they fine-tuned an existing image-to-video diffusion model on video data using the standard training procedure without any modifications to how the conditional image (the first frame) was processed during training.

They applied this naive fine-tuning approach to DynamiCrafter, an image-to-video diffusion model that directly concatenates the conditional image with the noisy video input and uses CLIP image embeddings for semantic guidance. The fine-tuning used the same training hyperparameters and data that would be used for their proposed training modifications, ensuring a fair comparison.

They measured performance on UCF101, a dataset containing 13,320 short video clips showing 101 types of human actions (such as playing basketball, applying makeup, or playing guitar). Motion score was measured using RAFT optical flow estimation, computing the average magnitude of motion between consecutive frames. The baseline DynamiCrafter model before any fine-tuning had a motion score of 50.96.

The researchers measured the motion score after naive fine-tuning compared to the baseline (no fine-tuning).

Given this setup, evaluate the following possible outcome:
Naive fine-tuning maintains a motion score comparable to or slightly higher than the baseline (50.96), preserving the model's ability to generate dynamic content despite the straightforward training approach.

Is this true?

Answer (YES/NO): NO